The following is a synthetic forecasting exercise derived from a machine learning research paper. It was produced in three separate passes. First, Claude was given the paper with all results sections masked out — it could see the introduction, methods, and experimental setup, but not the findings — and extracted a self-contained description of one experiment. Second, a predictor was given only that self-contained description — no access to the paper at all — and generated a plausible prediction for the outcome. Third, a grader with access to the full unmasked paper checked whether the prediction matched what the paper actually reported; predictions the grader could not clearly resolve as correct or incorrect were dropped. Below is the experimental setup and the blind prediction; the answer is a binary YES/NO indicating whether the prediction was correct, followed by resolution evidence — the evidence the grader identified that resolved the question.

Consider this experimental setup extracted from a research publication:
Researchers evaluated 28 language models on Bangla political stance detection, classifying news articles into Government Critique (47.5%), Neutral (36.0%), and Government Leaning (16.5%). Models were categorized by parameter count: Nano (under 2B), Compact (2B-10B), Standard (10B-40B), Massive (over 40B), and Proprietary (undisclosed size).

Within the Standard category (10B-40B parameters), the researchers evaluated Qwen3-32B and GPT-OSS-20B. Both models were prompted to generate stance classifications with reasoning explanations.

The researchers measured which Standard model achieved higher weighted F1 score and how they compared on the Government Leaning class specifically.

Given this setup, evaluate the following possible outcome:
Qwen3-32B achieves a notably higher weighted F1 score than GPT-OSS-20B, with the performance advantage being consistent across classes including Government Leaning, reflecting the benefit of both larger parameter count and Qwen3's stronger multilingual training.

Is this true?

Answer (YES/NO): YES